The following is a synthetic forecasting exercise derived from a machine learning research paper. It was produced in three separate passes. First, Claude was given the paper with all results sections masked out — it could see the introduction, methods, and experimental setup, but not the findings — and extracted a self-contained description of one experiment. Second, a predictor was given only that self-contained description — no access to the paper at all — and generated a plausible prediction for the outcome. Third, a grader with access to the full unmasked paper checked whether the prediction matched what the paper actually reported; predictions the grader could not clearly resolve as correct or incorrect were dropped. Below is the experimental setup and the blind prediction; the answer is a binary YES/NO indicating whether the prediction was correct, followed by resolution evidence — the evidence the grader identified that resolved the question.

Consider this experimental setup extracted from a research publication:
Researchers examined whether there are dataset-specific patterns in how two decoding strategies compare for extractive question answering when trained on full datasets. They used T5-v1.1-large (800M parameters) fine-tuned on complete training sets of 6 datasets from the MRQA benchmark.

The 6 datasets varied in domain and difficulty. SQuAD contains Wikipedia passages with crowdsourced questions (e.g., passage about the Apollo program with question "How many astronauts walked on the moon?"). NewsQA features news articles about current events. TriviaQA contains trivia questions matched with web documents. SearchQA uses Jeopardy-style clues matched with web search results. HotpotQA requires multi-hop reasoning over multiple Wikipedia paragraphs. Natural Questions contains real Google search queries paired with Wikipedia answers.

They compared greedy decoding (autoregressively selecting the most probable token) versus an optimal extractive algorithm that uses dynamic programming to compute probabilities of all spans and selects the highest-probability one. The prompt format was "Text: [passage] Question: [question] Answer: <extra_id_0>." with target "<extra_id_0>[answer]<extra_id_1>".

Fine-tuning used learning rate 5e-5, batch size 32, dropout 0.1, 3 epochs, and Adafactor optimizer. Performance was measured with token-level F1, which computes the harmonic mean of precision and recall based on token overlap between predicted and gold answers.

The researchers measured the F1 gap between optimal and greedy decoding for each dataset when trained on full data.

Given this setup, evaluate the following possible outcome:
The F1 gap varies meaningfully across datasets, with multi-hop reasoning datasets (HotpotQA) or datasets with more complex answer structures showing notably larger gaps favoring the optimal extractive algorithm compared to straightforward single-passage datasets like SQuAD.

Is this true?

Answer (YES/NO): NO